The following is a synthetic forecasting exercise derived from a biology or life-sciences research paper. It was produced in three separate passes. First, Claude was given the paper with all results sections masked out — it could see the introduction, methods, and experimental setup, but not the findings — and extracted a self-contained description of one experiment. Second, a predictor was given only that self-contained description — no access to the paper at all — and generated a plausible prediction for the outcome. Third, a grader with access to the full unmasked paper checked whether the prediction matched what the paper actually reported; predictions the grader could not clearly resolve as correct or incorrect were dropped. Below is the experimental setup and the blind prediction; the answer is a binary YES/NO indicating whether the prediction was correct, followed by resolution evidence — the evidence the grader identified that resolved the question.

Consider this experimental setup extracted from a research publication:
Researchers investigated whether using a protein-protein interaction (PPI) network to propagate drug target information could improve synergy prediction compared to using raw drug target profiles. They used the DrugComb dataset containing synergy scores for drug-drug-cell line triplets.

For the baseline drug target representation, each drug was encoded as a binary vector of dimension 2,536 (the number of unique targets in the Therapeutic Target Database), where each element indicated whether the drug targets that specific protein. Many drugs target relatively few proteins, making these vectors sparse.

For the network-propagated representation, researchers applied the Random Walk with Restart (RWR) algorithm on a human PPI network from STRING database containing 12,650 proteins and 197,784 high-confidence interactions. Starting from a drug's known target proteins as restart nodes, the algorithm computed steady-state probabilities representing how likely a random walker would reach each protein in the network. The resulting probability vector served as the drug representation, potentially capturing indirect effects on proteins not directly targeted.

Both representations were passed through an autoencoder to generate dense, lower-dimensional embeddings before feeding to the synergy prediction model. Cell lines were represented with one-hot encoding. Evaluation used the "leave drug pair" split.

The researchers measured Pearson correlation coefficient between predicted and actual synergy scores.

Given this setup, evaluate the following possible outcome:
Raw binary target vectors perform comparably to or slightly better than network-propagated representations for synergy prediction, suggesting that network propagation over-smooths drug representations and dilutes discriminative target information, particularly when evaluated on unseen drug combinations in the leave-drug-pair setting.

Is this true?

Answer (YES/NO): NO